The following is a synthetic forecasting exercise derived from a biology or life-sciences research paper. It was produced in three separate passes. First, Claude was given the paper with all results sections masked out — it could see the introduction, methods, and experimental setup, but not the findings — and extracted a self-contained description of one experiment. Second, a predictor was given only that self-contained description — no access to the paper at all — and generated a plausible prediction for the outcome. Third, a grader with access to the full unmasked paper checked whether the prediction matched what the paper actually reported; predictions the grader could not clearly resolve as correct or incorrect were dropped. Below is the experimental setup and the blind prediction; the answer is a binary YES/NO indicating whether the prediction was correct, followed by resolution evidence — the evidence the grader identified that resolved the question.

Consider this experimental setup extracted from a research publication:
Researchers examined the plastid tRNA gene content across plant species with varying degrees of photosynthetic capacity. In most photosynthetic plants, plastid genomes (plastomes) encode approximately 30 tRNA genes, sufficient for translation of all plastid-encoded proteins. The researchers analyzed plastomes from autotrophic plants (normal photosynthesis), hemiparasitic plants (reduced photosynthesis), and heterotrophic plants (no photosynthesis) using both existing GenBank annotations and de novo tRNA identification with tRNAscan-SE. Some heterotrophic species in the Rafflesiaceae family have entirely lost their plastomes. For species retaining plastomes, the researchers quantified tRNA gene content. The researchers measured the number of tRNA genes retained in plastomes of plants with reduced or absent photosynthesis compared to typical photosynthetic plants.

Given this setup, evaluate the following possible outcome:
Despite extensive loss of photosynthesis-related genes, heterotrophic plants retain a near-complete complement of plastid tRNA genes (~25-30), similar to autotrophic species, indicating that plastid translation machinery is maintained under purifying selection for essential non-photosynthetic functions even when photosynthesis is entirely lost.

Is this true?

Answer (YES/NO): NO